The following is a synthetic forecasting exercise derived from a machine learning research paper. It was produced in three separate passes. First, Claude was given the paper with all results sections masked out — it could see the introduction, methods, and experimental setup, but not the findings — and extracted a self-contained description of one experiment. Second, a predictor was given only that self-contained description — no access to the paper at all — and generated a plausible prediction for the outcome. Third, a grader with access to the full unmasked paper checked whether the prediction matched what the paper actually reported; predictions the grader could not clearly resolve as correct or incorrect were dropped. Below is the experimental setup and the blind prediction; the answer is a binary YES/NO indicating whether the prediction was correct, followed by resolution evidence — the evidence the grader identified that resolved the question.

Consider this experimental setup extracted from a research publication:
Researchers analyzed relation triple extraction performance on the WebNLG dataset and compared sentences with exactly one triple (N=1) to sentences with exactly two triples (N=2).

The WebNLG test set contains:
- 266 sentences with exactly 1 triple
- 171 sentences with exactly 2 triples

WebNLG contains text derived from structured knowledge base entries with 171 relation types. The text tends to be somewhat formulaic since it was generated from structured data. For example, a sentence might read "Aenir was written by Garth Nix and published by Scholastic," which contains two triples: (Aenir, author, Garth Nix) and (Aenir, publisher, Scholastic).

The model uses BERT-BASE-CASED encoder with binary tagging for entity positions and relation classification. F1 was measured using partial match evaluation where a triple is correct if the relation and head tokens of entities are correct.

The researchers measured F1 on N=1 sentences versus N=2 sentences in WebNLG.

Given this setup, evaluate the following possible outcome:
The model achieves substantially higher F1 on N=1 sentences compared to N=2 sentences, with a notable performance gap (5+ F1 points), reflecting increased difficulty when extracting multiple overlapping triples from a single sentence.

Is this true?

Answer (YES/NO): NO